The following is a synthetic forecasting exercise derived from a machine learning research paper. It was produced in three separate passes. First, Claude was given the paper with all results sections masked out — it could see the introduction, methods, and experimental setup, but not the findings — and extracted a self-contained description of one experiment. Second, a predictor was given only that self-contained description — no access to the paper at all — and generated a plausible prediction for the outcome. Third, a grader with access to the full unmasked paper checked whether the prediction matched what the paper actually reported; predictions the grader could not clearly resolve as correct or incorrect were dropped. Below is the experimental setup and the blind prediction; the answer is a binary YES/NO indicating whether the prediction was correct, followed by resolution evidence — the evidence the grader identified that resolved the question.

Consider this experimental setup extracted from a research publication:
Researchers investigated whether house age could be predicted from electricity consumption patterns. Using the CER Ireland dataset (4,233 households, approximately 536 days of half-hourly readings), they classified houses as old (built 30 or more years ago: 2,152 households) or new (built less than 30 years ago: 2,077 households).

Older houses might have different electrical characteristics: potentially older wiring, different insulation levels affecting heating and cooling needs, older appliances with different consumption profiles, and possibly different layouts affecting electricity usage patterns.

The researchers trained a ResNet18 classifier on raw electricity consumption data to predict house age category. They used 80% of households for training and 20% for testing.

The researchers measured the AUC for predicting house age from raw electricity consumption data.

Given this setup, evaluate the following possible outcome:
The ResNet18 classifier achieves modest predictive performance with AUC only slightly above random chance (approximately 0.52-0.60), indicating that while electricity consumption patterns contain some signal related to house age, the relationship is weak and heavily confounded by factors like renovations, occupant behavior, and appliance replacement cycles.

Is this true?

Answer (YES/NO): NO